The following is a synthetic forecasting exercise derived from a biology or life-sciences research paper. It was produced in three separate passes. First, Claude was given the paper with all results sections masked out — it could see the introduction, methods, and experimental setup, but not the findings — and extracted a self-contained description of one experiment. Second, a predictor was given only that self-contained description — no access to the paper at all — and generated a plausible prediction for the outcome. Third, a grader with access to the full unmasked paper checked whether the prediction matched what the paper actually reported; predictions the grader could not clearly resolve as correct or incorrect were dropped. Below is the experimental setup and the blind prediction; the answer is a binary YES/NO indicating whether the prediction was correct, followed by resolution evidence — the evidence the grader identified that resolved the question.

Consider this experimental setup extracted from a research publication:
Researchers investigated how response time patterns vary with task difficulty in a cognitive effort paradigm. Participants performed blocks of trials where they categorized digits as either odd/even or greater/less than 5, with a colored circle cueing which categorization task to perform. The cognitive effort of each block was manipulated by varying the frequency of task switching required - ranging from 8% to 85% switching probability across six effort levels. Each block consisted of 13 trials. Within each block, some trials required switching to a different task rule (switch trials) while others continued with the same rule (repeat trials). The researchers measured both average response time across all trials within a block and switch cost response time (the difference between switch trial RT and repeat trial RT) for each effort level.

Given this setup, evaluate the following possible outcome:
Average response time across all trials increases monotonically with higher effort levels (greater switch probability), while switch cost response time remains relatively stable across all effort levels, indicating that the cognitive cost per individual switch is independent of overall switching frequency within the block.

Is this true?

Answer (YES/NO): NO